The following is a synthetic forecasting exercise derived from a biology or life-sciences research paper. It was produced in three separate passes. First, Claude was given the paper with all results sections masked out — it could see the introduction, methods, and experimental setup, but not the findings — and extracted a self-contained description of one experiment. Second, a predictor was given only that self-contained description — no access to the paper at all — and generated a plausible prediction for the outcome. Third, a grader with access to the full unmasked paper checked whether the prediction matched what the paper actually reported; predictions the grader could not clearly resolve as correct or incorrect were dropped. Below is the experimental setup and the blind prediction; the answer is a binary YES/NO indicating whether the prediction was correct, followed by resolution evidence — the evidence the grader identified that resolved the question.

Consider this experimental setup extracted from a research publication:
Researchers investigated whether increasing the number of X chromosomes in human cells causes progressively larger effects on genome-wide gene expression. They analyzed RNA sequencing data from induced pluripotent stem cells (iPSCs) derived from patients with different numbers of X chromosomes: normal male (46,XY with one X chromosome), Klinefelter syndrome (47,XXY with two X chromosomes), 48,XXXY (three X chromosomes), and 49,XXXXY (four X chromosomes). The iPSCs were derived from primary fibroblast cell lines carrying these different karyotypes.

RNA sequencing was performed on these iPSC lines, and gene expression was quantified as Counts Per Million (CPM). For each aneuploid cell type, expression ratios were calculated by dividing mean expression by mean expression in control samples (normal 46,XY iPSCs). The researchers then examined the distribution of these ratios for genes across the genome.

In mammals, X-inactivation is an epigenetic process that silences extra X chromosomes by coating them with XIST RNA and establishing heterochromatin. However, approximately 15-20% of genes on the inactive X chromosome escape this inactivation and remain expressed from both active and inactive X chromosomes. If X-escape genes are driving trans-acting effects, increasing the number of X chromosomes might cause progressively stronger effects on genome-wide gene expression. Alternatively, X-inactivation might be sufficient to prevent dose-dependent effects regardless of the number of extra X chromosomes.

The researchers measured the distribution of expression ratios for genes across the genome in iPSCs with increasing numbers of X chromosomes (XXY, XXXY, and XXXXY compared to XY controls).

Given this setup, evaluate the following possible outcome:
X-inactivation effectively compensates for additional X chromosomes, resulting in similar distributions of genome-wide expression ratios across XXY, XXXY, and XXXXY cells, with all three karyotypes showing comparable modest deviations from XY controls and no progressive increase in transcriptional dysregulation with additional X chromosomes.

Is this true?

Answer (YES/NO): NO